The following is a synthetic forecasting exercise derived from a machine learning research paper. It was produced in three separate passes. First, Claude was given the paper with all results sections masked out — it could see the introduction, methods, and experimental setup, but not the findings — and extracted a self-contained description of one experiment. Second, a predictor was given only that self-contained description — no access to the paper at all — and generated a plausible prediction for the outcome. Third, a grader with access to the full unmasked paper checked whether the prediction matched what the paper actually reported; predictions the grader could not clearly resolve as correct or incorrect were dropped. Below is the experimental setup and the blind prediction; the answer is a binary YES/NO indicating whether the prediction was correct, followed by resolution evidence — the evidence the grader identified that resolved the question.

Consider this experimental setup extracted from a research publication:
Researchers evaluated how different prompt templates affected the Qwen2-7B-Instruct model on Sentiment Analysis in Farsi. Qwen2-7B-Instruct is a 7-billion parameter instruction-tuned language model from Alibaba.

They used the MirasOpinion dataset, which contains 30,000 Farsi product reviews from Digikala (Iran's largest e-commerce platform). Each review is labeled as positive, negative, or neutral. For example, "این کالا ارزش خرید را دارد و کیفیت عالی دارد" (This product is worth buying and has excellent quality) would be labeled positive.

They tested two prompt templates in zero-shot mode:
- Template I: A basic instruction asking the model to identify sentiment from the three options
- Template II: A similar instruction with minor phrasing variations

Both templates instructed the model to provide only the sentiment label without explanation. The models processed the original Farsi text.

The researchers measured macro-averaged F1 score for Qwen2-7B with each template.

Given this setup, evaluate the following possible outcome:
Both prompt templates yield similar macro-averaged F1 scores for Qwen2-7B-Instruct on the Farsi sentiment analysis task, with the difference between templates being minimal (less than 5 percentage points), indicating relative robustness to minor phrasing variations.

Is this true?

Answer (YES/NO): NO